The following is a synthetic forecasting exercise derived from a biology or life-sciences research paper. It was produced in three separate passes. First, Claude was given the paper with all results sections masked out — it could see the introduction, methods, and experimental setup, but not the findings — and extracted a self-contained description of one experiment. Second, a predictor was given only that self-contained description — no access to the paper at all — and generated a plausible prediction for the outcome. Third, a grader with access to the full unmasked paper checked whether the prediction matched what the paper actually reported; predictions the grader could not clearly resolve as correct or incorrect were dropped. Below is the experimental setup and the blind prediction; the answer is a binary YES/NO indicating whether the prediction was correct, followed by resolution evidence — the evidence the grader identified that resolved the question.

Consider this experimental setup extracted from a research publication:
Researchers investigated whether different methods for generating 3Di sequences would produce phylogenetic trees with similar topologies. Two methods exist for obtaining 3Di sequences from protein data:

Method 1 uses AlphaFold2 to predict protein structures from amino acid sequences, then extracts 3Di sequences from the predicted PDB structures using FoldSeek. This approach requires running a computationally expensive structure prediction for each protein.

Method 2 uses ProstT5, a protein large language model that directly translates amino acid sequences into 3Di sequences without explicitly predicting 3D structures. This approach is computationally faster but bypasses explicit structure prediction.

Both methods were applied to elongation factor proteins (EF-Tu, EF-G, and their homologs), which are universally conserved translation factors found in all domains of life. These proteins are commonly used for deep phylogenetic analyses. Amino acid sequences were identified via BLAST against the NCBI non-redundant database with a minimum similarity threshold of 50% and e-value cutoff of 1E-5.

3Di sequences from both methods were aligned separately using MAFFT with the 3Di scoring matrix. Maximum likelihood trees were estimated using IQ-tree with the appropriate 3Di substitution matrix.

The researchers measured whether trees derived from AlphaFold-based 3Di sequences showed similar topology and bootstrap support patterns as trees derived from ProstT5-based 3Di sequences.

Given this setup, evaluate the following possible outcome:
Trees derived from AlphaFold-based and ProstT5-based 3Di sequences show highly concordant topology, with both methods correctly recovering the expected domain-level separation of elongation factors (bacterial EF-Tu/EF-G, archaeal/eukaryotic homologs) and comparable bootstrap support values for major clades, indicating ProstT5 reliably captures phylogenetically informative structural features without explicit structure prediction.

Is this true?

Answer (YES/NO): NO